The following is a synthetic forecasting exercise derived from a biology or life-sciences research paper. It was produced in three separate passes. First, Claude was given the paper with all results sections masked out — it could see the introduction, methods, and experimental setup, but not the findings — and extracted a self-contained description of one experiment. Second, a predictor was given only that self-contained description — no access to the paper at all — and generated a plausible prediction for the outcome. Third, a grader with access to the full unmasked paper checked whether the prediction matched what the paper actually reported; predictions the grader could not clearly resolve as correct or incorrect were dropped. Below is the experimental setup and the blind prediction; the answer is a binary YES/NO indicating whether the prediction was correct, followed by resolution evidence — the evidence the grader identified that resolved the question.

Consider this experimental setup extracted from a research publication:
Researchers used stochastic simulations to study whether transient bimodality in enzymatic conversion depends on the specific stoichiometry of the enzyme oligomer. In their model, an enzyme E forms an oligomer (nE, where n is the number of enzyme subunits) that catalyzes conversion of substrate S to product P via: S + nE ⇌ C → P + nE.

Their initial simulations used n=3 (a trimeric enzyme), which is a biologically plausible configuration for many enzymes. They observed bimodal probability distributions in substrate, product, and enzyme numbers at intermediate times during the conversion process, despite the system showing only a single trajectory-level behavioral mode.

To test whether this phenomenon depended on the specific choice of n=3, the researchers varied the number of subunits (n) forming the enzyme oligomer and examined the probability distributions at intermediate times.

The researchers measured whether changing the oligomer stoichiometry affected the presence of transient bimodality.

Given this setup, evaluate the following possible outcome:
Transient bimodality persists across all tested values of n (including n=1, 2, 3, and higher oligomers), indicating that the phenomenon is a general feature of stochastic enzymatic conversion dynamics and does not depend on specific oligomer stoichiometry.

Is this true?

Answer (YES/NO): YES